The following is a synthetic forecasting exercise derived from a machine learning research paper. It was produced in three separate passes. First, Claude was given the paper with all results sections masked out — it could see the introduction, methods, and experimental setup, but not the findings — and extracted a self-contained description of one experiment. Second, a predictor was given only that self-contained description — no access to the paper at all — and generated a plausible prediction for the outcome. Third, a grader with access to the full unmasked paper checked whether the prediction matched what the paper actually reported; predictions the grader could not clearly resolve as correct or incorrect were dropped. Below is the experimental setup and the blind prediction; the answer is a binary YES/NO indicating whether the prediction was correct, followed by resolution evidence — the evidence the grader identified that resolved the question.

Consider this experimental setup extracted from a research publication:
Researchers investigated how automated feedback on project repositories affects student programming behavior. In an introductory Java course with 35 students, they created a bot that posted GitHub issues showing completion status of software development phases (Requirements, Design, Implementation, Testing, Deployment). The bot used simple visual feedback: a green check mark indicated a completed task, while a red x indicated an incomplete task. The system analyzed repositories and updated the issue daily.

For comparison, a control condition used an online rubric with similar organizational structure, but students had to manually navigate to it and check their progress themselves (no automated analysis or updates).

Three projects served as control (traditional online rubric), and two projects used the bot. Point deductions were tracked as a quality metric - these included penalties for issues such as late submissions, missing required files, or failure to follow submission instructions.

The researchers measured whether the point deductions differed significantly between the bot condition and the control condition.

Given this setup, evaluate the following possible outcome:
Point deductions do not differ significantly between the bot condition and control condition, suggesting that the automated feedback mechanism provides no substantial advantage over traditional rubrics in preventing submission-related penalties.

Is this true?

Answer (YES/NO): YES